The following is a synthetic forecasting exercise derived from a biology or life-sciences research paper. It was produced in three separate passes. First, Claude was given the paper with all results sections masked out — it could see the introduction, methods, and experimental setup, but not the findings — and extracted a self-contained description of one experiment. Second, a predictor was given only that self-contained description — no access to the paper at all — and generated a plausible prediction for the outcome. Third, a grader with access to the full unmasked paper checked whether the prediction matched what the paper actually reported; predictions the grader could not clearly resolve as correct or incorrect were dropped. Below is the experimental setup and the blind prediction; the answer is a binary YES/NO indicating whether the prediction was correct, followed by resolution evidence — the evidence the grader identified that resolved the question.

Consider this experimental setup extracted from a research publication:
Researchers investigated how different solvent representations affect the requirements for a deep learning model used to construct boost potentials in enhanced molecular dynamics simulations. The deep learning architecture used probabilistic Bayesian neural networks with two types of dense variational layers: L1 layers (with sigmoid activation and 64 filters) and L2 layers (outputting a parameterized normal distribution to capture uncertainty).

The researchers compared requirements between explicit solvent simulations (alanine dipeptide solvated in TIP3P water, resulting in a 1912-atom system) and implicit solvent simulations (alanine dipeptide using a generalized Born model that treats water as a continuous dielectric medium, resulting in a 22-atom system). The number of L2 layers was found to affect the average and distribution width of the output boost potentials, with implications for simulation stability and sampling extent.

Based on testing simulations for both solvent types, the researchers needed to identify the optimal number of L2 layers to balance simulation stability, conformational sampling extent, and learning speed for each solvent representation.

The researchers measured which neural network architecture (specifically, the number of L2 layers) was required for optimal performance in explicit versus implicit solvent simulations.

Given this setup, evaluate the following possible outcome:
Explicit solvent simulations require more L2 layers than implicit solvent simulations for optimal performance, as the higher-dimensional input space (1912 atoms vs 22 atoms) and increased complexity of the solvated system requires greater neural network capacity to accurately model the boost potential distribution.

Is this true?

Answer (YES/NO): NO